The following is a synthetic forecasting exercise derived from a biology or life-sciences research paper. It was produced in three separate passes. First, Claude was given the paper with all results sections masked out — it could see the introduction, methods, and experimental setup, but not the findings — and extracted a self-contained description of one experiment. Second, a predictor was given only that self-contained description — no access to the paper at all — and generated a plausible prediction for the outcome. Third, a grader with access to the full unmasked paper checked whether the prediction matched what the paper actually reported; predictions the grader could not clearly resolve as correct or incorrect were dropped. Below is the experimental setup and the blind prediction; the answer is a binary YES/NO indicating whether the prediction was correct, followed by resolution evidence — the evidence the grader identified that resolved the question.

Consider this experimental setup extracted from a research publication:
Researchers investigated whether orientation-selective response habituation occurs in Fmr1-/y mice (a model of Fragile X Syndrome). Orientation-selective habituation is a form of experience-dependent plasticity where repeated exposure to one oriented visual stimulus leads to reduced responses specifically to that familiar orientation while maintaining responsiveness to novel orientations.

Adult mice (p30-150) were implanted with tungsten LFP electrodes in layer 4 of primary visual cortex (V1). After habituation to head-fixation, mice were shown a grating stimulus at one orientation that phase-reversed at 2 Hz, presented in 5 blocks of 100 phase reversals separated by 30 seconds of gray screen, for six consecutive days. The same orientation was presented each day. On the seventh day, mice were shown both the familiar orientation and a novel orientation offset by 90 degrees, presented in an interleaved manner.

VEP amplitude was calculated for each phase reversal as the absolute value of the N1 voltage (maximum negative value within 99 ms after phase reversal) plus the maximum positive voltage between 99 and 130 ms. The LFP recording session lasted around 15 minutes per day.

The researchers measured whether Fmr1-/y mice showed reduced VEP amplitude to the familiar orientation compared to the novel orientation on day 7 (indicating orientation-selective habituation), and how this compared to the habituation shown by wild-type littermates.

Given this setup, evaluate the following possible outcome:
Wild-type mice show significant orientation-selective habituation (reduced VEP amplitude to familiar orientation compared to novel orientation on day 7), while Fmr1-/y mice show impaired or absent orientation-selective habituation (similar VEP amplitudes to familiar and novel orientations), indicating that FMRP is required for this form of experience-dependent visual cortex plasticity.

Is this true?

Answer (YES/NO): NO